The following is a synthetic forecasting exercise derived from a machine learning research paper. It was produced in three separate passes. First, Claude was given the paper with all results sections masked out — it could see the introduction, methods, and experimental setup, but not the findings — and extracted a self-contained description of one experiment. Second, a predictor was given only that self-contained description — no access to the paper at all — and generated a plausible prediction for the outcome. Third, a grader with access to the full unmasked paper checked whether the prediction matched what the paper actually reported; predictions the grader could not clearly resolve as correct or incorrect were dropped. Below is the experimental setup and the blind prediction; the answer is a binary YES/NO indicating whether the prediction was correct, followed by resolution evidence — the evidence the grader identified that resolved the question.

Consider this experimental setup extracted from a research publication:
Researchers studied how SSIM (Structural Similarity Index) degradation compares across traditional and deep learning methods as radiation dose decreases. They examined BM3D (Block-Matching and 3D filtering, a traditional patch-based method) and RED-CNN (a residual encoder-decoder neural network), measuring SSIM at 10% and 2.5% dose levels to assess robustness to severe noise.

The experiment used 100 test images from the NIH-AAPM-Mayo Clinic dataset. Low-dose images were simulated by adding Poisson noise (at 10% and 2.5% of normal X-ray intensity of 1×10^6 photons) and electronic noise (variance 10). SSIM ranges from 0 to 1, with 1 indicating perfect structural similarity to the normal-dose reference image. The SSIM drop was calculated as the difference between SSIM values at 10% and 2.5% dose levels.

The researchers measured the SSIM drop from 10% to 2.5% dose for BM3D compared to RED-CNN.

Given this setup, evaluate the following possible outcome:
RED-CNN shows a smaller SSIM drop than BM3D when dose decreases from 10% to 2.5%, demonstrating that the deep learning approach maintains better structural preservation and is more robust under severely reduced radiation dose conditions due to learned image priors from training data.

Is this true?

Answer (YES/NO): YES